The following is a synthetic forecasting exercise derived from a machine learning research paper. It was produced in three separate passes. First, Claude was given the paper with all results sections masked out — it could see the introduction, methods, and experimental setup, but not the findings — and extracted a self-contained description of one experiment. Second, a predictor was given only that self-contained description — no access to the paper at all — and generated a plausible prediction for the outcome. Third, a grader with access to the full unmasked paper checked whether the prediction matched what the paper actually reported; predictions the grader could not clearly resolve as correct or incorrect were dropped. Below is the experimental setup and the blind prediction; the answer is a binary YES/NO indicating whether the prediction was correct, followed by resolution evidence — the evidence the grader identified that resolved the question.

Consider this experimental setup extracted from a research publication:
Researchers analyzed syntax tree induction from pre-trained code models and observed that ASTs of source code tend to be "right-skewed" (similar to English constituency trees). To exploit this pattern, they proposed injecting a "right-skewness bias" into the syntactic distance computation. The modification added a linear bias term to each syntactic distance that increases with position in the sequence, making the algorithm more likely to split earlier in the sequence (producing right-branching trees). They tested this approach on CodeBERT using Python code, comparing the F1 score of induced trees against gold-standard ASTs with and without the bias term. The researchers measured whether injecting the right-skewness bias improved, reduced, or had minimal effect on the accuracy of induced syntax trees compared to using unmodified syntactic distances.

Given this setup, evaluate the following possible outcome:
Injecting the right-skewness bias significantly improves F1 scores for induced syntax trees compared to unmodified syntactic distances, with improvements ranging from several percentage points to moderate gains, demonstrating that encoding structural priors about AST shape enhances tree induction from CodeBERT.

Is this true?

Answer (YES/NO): YES